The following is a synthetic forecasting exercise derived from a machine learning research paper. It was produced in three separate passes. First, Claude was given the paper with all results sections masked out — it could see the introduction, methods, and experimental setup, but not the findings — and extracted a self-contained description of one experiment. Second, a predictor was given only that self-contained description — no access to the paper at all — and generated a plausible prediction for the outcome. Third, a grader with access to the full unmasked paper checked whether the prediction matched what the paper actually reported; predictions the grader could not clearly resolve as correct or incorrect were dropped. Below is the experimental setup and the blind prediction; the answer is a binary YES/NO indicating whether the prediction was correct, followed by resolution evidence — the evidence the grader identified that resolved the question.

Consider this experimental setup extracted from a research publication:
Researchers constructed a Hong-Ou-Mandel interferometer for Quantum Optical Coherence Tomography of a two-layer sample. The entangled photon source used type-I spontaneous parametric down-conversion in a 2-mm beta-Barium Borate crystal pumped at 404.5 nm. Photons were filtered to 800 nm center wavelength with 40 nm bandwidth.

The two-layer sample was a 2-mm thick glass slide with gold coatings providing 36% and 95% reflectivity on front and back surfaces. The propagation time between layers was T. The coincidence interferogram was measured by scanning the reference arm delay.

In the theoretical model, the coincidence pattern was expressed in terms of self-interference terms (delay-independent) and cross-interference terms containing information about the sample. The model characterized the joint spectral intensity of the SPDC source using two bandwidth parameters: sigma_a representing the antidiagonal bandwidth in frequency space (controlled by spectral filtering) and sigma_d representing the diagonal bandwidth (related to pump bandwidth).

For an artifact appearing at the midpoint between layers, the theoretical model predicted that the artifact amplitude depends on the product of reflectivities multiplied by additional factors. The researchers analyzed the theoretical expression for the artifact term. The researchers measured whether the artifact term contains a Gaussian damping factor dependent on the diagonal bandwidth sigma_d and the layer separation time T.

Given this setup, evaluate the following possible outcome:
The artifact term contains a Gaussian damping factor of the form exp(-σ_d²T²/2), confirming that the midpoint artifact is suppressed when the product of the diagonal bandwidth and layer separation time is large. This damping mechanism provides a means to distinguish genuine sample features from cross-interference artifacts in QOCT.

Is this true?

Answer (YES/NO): NO